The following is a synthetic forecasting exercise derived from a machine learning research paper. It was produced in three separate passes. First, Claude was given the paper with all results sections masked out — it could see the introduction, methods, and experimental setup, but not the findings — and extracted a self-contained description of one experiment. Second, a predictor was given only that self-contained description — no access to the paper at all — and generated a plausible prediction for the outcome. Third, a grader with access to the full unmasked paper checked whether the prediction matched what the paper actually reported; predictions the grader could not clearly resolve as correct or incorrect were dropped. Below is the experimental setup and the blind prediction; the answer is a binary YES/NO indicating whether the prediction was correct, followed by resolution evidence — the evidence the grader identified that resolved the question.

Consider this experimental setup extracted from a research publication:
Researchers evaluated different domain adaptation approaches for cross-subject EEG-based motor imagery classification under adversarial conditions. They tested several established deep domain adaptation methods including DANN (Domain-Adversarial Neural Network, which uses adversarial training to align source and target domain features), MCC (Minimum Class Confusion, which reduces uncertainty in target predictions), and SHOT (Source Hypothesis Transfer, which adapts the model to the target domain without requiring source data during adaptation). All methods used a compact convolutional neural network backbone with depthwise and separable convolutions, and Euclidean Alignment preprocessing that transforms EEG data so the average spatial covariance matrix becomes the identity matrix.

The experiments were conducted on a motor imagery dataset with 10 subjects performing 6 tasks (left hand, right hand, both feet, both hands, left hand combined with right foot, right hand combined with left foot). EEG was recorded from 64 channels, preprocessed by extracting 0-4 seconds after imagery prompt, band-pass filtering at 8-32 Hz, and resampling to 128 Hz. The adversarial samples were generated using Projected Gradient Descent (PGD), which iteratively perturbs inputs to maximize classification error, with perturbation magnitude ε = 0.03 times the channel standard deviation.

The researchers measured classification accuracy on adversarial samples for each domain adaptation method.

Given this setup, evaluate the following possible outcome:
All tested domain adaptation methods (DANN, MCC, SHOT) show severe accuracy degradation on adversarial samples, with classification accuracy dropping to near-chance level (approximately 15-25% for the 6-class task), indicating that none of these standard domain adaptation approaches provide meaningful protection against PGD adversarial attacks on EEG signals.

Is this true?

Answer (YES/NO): NO